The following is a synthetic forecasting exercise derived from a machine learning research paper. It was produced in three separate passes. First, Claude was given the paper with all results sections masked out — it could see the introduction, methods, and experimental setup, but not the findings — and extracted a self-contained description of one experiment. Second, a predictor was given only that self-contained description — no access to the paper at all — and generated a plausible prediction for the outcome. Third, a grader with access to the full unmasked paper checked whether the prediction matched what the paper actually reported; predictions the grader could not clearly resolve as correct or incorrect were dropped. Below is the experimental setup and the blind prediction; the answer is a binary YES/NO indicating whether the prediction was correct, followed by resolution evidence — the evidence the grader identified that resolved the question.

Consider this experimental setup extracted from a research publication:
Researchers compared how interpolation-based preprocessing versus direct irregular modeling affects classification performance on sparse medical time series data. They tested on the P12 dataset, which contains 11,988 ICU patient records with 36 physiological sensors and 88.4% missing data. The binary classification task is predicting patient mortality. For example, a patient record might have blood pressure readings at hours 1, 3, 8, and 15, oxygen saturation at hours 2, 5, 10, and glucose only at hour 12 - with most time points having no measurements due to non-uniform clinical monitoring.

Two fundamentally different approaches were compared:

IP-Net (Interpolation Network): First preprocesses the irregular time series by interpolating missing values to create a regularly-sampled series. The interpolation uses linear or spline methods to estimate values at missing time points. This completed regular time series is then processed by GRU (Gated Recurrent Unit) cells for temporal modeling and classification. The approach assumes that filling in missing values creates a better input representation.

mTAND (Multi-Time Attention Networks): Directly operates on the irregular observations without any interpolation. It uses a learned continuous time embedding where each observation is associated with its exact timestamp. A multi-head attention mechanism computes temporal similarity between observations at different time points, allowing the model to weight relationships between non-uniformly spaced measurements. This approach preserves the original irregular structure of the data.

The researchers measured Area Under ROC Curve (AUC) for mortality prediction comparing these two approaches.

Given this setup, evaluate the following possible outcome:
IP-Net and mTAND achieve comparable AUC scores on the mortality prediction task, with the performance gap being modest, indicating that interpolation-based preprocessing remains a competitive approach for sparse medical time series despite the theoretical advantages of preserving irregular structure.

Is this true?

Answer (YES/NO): YES